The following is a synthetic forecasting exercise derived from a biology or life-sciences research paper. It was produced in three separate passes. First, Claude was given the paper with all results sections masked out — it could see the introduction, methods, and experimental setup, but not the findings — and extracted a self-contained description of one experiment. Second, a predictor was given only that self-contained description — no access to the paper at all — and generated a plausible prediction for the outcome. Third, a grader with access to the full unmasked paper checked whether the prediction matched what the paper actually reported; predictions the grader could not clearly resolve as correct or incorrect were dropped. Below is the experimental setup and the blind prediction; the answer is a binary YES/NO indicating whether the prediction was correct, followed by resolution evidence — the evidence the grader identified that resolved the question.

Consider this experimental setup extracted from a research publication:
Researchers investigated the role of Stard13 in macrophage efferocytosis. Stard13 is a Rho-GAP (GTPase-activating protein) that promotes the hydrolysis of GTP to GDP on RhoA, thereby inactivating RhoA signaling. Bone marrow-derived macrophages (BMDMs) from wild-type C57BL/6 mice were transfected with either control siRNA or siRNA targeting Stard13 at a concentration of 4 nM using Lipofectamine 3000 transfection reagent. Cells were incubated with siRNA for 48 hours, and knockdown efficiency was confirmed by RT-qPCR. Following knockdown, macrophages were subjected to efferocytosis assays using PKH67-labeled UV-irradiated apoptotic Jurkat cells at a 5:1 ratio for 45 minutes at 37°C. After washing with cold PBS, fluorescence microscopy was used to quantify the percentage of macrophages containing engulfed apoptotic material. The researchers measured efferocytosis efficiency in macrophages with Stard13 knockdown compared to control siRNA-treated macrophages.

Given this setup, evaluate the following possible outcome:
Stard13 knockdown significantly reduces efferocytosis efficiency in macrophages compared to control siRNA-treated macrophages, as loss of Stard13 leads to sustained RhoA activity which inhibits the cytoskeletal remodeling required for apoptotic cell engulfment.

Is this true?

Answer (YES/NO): YES